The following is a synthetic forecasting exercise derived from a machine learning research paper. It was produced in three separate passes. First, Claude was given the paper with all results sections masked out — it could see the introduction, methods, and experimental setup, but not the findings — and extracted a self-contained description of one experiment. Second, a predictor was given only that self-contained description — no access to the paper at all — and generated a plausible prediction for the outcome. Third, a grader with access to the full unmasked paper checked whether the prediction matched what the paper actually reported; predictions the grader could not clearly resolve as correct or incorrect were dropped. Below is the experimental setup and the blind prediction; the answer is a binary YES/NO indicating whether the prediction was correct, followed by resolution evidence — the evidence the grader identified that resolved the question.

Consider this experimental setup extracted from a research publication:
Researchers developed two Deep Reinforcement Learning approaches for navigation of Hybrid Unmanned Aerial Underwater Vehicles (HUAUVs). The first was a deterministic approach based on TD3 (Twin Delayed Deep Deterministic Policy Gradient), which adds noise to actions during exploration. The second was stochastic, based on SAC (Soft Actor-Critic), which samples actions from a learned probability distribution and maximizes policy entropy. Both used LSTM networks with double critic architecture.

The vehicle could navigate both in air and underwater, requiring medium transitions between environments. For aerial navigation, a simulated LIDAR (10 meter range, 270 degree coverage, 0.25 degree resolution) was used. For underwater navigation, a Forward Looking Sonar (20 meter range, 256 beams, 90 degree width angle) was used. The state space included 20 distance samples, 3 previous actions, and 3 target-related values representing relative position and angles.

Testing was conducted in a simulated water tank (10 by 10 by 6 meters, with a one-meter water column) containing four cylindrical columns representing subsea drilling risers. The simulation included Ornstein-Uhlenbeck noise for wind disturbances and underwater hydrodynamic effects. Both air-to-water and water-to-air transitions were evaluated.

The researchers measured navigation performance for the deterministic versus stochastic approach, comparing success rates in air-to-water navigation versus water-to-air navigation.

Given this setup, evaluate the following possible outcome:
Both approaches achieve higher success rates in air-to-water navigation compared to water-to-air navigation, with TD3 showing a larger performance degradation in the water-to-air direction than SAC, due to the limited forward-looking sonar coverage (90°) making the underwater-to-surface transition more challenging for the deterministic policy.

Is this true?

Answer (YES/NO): NO